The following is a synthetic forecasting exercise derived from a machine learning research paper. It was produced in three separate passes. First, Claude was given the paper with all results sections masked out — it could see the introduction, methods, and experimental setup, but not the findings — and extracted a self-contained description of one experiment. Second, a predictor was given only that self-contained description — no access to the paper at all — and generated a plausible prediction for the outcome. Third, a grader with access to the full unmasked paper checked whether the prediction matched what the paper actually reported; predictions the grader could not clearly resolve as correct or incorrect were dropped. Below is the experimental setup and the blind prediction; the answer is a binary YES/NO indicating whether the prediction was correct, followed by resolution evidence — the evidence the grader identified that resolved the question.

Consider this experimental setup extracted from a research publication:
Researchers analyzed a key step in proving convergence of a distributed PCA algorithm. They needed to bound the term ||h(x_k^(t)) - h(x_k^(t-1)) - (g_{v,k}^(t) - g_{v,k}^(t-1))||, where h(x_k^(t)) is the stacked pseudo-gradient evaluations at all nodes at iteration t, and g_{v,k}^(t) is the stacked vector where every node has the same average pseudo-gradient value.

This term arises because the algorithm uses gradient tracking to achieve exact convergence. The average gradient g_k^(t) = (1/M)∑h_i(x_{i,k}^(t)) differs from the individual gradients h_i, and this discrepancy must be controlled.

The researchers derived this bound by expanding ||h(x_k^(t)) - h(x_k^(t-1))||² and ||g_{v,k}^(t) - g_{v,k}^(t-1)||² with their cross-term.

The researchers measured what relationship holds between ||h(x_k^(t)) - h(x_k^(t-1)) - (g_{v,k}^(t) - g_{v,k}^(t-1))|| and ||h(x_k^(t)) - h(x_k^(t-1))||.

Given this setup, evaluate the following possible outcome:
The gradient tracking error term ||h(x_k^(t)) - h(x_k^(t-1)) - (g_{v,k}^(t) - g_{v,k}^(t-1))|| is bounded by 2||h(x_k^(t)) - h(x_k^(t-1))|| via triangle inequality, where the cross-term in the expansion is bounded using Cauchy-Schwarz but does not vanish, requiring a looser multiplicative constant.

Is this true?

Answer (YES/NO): NO